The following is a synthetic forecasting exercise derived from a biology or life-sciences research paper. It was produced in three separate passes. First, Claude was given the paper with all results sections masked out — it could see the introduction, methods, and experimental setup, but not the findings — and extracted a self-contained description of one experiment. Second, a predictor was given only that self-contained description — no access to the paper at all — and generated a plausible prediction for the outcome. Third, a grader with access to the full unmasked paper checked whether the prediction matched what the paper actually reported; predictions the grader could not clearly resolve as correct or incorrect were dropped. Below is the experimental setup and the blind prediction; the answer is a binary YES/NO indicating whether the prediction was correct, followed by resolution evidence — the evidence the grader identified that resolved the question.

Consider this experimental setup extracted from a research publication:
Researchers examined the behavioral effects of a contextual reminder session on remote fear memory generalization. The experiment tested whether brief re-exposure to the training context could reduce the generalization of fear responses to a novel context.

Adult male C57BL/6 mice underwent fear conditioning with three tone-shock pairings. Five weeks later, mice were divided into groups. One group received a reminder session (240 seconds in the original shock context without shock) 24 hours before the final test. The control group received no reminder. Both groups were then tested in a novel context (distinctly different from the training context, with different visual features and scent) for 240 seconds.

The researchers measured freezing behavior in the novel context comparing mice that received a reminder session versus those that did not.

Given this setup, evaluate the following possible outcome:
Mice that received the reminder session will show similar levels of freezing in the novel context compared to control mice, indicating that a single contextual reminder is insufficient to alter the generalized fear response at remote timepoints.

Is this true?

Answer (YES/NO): NO